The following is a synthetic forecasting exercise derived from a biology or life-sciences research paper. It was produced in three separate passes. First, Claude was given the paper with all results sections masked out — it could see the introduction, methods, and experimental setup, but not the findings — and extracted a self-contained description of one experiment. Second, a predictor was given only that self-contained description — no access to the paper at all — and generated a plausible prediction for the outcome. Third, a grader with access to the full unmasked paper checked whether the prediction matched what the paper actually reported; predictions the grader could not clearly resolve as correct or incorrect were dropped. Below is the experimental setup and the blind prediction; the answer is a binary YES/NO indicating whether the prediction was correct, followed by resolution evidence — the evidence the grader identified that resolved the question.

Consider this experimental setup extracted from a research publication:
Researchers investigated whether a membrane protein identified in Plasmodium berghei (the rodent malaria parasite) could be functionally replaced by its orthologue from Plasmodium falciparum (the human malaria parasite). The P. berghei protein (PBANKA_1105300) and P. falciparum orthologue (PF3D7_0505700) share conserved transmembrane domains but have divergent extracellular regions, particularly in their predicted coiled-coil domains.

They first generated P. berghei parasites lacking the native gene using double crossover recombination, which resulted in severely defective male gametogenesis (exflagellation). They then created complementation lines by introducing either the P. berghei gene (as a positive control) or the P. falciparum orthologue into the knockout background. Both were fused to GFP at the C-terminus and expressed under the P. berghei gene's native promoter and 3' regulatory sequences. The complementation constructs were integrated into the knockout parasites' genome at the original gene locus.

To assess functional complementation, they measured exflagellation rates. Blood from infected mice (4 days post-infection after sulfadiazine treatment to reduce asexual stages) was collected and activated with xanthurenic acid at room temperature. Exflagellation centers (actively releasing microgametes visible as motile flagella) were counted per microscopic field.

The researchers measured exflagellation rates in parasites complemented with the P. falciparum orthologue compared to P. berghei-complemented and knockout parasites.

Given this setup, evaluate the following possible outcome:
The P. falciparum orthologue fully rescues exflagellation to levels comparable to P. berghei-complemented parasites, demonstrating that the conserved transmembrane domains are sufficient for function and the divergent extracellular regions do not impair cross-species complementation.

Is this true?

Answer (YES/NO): NO